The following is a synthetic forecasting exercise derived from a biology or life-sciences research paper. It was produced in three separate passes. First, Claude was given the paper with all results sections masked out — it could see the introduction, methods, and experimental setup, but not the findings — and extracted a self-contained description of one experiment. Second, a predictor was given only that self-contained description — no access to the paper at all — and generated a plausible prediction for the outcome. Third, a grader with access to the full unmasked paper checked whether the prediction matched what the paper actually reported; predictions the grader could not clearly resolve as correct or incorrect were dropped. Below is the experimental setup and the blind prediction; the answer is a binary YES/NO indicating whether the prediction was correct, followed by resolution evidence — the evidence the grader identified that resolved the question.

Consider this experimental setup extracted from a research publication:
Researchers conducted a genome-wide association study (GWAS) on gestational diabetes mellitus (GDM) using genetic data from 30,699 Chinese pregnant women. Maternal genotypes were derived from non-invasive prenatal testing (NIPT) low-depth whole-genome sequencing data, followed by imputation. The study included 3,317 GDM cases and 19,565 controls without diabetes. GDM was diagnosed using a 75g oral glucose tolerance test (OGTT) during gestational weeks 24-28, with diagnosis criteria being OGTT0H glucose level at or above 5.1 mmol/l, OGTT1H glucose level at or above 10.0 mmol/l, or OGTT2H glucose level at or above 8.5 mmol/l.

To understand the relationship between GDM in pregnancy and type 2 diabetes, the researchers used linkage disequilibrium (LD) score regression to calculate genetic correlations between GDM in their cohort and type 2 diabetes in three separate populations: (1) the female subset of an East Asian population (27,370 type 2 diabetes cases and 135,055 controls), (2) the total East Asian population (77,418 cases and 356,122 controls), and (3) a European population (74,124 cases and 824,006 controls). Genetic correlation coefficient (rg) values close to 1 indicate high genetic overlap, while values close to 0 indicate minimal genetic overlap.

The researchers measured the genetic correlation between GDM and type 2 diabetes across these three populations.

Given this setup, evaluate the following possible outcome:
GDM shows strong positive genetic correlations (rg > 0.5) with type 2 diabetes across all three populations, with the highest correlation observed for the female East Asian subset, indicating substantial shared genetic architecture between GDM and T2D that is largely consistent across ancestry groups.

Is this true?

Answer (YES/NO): NO